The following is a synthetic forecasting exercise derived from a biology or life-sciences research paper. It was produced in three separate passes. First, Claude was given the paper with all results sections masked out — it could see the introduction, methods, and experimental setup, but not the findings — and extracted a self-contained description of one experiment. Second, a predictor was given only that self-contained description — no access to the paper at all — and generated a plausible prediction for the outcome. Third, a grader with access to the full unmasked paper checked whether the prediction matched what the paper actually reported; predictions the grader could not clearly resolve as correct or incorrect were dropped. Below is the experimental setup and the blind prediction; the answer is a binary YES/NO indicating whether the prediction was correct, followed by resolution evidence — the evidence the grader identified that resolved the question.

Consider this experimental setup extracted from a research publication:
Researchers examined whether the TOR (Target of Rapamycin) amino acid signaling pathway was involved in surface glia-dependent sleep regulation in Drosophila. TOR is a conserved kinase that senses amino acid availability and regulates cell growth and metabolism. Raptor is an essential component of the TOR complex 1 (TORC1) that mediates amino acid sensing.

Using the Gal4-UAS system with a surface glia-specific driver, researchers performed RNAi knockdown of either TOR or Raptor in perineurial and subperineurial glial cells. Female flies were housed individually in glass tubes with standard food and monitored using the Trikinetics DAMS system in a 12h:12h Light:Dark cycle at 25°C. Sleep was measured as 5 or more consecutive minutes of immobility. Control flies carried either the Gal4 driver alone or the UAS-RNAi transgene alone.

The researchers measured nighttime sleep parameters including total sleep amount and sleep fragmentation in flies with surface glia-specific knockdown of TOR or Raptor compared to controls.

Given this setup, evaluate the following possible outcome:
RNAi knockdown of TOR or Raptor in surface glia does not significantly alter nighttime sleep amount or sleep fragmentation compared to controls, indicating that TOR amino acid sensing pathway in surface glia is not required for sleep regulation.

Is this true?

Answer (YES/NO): NO